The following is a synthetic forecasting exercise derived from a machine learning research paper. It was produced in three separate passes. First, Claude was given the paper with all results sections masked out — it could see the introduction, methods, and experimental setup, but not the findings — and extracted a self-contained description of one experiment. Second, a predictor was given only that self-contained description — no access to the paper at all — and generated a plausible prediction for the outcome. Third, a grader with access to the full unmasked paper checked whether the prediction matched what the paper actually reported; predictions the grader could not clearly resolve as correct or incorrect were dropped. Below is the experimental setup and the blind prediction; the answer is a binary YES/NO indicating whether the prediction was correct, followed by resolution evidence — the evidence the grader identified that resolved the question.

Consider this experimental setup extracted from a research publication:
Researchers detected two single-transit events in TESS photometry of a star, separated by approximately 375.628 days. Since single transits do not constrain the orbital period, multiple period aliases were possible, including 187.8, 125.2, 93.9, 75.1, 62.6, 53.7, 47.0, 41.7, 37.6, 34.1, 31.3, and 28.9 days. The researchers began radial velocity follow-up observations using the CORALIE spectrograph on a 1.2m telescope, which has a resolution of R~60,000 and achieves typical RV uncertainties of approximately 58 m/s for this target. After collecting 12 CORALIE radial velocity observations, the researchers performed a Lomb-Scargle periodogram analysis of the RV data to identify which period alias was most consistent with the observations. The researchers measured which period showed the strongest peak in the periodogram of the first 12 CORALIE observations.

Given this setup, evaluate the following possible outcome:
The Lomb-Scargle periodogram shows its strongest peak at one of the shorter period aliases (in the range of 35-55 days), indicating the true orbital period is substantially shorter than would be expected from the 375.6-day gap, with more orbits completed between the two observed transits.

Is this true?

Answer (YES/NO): NO